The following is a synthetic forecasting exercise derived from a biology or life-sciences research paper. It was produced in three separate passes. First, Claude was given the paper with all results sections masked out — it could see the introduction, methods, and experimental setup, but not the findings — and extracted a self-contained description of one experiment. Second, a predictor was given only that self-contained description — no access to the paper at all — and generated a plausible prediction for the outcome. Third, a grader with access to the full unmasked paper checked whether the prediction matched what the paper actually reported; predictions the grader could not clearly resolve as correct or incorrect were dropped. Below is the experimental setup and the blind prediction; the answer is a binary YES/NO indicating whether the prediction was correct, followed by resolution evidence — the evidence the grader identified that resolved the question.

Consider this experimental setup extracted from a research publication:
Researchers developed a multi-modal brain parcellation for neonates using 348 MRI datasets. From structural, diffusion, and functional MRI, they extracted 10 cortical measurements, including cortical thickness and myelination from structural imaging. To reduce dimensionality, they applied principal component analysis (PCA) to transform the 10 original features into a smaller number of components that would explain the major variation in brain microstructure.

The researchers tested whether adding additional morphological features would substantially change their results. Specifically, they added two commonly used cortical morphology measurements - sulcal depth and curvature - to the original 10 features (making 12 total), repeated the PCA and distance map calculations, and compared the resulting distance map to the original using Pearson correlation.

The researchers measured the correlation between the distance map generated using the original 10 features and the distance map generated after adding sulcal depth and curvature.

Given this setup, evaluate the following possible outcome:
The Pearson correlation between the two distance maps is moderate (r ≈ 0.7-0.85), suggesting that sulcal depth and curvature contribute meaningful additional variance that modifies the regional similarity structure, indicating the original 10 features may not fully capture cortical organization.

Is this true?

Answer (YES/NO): NO